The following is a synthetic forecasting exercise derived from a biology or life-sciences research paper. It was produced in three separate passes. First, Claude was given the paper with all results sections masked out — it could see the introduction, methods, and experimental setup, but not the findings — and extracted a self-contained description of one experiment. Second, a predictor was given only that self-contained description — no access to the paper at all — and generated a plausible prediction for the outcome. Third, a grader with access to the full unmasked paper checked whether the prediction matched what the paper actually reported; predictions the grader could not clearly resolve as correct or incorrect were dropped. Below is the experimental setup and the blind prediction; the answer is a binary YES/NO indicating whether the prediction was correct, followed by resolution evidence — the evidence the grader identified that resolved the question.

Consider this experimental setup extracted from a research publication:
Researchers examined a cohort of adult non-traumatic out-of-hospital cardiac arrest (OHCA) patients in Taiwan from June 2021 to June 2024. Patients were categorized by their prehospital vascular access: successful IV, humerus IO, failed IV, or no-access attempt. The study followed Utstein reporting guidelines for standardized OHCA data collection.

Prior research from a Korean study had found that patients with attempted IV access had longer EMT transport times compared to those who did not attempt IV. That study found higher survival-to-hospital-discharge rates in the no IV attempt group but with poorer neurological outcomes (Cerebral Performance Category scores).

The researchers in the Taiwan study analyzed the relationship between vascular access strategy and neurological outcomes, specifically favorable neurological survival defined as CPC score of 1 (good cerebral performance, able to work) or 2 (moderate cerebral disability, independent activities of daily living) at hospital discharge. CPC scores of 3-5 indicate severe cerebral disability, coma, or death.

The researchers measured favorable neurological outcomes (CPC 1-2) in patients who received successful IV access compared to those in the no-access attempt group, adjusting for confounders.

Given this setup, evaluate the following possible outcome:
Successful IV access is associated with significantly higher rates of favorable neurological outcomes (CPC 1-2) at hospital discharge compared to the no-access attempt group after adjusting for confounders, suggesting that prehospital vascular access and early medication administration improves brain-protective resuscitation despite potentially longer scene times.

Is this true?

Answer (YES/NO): NO